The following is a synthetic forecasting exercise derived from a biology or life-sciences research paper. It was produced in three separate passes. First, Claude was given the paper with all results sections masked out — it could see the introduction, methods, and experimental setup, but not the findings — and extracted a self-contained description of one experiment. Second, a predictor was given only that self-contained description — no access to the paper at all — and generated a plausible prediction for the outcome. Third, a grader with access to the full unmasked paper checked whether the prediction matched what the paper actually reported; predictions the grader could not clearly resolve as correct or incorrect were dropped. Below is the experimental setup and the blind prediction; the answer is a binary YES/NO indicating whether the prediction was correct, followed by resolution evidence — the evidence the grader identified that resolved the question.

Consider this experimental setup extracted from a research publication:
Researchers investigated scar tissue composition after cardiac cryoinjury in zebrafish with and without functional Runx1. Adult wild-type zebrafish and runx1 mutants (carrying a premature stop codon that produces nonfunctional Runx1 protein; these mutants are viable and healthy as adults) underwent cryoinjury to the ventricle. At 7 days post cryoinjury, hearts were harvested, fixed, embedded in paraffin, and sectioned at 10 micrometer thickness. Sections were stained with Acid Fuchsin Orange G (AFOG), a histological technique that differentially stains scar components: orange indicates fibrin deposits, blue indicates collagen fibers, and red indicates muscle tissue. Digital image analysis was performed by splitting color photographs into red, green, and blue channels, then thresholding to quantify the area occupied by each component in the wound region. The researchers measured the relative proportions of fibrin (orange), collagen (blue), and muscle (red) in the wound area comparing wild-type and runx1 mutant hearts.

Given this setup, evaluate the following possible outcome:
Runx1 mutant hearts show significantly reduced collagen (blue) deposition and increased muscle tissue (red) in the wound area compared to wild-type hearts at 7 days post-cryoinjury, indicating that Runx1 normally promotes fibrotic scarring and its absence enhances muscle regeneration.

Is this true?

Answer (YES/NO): NO